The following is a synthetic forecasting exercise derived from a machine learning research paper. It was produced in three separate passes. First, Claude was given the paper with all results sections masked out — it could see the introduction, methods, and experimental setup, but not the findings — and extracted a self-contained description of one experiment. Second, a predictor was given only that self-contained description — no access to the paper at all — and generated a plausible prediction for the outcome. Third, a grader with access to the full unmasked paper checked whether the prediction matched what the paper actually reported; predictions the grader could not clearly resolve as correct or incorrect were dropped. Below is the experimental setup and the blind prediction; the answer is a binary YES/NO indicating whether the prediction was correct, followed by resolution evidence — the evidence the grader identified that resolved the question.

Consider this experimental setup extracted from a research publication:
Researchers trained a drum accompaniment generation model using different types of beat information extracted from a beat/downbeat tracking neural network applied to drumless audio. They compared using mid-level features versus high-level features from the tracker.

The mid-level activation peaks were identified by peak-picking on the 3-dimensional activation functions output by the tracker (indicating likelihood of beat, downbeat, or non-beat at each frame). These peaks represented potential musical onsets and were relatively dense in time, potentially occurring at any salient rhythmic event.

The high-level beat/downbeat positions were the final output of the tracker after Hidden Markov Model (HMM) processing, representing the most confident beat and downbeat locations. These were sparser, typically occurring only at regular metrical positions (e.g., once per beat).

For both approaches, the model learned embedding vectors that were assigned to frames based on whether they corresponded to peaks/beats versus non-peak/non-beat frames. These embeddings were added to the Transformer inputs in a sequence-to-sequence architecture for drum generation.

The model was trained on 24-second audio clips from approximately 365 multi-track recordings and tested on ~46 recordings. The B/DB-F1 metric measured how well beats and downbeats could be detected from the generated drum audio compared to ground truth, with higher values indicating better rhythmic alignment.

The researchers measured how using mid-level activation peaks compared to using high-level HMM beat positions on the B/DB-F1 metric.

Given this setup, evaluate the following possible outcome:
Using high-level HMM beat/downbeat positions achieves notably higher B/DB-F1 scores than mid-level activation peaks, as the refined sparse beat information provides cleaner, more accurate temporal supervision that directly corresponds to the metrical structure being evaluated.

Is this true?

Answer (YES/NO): NO